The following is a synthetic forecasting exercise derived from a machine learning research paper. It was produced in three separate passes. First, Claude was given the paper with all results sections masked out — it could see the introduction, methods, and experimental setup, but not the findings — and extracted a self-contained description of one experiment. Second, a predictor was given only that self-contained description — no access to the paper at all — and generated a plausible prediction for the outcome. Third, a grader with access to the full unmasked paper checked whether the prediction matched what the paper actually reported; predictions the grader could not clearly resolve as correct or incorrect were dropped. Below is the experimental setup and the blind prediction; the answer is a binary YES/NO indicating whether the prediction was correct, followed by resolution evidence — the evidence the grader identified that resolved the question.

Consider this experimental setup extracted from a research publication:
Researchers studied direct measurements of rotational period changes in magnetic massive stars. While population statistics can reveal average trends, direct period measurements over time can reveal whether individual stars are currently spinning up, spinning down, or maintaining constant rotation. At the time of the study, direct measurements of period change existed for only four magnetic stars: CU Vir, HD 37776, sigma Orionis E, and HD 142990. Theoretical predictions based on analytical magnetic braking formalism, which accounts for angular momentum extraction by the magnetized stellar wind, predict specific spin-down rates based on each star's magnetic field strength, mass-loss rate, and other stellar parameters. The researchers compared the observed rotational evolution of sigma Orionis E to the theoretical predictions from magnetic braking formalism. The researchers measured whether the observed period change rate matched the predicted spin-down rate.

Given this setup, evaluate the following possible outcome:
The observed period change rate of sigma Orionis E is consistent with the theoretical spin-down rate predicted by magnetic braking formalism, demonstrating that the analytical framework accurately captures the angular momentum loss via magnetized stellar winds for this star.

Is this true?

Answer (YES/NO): YES